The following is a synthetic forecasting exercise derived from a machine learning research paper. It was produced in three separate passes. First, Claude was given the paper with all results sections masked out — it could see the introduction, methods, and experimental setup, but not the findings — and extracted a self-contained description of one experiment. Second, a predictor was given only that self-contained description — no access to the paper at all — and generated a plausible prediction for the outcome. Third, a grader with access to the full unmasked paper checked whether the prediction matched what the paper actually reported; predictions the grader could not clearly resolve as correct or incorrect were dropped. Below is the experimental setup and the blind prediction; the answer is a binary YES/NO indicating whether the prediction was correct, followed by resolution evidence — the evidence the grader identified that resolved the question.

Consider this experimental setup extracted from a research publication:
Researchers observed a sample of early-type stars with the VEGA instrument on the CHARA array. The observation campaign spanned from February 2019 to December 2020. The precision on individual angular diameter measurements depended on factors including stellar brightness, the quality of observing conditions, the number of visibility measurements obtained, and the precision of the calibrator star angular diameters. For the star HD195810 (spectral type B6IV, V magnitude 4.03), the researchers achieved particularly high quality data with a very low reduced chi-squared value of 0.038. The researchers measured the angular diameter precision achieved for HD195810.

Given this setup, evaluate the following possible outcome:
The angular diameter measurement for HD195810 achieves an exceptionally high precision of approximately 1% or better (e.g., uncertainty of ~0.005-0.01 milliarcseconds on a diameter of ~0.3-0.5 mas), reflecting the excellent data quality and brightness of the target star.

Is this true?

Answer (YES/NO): YES